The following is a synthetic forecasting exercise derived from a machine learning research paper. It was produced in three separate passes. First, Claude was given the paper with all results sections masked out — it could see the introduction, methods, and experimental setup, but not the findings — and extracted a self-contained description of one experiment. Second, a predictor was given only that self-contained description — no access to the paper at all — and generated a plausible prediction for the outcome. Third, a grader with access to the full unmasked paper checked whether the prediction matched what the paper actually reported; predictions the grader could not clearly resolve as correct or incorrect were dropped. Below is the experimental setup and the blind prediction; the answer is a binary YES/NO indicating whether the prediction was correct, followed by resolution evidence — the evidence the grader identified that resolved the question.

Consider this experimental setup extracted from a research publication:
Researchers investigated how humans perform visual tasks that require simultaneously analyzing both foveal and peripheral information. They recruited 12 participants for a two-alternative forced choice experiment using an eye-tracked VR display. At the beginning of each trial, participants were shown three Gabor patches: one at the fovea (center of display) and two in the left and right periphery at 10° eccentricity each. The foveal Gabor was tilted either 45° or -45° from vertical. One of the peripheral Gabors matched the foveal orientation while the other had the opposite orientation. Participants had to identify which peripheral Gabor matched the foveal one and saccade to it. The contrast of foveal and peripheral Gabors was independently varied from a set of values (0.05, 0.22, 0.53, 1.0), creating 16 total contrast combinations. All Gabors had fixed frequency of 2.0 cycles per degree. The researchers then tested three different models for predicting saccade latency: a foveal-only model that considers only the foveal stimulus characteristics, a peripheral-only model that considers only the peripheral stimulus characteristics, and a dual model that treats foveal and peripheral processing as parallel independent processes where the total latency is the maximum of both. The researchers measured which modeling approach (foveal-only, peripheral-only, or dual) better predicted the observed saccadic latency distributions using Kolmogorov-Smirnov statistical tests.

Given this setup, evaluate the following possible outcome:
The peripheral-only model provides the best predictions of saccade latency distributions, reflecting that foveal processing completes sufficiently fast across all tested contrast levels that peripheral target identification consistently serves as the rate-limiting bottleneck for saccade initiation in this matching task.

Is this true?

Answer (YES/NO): NO